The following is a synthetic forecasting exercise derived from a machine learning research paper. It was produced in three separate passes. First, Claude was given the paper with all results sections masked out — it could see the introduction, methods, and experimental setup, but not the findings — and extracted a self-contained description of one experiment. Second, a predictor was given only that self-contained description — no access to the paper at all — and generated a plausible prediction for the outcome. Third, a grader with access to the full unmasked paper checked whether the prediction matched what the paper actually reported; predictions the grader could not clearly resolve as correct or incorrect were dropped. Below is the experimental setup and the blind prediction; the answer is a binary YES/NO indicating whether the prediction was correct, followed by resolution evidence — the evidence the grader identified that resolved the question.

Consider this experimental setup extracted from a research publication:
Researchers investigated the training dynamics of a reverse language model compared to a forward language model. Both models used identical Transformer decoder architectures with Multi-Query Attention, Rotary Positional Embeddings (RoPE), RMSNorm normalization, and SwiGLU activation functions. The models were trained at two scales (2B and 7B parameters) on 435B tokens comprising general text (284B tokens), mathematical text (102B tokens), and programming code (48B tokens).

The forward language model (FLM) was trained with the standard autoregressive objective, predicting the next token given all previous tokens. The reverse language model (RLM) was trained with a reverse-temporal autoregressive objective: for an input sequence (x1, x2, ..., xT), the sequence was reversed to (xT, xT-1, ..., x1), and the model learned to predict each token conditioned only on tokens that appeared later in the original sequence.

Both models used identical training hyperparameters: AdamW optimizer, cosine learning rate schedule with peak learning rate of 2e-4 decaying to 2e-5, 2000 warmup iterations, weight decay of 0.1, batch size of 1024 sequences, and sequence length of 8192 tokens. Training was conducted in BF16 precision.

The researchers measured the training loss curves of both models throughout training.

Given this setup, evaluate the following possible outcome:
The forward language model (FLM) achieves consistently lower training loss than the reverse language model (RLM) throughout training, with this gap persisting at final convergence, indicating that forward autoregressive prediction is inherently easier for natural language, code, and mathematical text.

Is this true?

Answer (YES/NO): YES